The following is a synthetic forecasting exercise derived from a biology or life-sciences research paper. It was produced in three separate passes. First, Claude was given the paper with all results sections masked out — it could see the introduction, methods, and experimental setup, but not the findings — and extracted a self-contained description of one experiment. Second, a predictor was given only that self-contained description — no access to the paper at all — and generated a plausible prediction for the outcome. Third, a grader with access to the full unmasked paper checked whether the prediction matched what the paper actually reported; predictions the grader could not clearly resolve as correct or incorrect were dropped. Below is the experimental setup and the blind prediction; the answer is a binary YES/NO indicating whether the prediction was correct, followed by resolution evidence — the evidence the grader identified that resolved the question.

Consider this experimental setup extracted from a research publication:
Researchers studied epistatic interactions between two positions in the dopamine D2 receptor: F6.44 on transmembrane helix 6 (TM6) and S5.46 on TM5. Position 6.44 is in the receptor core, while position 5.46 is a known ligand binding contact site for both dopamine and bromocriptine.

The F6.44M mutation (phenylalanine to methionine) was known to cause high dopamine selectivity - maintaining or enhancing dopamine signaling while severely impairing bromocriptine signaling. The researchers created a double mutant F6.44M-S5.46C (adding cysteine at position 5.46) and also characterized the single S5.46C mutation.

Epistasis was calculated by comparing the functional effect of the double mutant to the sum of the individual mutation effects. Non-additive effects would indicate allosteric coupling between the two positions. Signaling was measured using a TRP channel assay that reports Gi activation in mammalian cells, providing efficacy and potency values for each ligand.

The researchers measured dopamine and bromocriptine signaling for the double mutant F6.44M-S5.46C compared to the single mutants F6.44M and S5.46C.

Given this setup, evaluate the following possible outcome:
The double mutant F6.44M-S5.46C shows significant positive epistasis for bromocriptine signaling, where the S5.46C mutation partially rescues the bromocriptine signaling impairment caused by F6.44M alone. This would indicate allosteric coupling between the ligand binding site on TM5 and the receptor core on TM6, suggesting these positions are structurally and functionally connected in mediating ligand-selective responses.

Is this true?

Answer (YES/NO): YES